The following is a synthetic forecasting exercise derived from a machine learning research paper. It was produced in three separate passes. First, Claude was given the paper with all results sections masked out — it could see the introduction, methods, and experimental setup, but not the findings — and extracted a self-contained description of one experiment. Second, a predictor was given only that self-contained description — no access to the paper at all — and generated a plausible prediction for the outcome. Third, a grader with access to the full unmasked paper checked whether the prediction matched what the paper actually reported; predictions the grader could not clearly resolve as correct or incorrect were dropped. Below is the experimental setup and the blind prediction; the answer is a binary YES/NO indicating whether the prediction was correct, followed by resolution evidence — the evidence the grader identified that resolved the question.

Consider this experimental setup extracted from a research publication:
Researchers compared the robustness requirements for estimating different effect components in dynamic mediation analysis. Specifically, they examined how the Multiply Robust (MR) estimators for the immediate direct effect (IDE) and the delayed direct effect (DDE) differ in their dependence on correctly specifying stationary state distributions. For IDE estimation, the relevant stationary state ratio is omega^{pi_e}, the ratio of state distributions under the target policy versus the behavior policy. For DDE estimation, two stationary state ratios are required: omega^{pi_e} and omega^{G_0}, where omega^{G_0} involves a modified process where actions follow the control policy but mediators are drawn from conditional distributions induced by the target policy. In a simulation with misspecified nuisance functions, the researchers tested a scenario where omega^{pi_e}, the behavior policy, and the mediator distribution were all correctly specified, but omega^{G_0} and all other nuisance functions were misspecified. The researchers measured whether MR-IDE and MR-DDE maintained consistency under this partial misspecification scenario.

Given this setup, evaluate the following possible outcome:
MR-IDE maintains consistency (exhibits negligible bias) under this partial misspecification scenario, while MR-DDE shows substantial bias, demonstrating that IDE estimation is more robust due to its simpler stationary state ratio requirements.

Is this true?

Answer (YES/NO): YES